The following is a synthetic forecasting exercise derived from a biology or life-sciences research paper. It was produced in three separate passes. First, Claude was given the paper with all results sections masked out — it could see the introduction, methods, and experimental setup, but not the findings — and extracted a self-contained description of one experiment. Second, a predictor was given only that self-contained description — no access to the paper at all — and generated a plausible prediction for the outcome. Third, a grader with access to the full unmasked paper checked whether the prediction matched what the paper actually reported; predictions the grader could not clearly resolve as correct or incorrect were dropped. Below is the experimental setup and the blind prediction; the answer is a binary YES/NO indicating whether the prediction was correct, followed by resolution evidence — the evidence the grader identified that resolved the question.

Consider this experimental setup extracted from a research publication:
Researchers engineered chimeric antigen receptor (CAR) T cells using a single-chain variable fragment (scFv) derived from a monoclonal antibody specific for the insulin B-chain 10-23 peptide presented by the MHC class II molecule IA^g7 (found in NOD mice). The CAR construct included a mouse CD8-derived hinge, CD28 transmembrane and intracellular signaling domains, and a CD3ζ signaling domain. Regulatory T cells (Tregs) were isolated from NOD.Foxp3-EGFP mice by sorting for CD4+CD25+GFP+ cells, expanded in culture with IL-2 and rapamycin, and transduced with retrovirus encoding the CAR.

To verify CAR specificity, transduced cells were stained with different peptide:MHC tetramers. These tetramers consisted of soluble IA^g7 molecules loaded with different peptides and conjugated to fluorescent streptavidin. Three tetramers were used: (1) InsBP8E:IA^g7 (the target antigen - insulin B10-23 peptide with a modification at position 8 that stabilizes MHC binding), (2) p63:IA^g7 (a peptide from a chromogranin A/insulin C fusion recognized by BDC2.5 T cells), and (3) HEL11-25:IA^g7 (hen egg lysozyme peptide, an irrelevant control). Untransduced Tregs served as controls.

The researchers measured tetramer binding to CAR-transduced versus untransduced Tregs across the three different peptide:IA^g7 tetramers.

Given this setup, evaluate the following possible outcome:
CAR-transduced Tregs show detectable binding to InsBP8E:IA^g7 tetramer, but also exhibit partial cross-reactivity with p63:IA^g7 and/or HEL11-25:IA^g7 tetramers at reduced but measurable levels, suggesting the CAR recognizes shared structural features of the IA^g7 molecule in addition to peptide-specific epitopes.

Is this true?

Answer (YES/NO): NO